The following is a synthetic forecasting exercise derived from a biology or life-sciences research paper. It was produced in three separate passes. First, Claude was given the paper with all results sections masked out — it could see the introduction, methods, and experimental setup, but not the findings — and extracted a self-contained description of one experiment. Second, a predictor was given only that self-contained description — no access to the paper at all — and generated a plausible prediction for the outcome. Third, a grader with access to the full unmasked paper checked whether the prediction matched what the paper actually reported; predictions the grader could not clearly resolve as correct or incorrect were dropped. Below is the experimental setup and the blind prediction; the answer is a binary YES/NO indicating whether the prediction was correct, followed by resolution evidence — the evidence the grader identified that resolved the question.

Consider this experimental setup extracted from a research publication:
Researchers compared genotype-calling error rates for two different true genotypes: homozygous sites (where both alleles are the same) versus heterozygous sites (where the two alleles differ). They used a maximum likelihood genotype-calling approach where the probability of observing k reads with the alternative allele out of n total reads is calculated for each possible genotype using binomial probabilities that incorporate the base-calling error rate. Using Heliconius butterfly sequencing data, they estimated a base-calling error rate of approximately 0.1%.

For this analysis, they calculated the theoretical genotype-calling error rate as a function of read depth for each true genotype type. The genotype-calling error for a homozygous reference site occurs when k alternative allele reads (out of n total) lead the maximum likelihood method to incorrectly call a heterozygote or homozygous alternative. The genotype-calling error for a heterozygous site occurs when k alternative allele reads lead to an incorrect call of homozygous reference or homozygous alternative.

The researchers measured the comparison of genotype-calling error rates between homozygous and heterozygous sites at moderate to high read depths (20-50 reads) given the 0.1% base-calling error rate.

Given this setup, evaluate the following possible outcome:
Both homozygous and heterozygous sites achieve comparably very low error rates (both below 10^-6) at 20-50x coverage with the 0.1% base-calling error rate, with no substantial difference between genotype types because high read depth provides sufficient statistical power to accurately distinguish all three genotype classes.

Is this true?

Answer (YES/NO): NO